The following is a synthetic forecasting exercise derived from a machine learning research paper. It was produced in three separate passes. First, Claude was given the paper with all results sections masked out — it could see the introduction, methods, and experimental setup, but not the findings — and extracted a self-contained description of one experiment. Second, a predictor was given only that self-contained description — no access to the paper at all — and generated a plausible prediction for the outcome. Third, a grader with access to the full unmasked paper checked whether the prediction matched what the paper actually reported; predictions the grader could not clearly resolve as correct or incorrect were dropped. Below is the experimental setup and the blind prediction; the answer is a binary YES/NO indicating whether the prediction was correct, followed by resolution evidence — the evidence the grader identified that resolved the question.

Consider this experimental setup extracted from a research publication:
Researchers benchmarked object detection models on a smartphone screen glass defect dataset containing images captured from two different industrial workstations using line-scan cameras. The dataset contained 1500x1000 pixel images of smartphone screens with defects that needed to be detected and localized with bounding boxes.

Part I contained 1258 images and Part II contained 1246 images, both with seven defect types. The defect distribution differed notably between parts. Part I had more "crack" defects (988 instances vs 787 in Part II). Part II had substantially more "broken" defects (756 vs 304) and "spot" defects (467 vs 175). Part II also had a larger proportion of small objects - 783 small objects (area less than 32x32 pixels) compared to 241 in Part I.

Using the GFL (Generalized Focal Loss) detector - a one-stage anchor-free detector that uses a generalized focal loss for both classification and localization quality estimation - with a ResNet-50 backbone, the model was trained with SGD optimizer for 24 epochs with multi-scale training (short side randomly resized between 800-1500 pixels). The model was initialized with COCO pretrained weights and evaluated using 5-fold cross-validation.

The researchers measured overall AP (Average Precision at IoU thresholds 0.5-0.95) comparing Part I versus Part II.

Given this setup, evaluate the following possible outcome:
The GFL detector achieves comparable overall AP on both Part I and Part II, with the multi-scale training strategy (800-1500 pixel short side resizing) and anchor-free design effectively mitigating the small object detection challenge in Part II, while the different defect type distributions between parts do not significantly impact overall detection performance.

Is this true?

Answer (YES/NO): NO